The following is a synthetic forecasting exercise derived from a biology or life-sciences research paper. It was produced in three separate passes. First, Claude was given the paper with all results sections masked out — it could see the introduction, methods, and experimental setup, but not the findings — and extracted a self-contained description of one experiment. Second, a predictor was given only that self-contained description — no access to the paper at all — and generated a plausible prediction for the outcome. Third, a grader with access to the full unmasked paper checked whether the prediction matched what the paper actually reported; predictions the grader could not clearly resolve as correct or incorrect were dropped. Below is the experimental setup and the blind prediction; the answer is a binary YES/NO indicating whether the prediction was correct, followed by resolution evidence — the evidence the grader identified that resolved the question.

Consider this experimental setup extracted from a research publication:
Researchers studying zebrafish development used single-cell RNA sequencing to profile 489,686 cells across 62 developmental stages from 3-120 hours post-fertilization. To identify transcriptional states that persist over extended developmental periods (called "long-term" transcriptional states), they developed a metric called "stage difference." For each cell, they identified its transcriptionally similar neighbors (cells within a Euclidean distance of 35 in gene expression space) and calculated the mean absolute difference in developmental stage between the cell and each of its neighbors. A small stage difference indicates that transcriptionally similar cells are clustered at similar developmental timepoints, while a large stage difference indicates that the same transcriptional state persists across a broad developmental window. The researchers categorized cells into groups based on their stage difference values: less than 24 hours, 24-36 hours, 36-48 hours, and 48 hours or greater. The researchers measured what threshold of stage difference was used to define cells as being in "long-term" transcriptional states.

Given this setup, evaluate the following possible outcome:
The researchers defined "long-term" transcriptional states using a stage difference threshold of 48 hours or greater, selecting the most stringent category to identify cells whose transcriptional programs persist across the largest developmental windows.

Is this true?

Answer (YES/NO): NO